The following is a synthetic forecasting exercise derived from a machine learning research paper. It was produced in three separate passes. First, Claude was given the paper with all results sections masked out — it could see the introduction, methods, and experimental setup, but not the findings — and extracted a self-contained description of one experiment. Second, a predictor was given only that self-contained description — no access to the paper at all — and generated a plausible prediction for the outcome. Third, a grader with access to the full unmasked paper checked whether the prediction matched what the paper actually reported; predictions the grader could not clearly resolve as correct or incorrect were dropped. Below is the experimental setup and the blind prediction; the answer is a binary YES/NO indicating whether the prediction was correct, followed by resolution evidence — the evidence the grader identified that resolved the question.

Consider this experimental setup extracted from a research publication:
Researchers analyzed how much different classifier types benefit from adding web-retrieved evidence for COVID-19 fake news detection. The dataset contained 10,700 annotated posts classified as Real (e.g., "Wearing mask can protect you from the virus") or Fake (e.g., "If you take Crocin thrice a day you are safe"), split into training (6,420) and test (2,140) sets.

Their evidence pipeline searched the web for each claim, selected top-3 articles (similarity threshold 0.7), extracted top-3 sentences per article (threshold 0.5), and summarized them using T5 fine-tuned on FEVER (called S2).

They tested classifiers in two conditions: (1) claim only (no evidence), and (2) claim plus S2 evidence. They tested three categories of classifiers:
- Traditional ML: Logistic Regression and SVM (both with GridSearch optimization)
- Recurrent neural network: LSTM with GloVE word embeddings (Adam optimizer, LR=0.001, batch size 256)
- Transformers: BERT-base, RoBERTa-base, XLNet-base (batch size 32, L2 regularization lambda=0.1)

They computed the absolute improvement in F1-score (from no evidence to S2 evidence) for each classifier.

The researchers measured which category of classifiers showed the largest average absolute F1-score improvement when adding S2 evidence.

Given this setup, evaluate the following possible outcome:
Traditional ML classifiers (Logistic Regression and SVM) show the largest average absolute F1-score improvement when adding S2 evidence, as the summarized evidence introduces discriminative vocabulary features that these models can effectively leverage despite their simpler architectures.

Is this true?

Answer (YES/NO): YES